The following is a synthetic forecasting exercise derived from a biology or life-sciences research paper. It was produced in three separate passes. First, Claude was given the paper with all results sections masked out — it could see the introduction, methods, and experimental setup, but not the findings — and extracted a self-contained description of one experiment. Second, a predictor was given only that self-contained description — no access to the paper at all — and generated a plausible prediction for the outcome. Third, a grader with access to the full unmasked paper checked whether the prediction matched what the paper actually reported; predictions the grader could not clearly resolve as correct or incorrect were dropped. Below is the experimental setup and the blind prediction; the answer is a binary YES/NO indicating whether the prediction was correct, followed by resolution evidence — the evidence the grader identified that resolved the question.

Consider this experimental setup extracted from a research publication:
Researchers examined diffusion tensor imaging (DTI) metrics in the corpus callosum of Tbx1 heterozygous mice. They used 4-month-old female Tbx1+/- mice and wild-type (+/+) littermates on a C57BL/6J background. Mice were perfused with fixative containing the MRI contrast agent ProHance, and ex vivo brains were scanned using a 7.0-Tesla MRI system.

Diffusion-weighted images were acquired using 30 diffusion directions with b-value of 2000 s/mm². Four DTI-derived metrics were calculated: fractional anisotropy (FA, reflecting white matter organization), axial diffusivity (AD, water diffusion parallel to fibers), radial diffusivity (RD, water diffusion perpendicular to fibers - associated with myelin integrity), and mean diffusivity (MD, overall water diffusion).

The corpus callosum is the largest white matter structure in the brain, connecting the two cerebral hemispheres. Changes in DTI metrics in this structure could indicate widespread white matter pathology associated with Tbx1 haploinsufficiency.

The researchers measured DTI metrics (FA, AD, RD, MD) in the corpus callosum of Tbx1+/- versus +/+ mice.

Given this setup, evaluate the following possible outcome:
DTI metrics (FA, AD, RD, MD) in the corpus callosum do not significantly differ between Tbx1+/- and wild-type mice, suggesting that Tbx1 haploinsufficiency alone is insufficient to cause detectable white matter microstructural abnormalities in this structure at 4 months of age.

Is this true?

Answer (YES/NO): YES